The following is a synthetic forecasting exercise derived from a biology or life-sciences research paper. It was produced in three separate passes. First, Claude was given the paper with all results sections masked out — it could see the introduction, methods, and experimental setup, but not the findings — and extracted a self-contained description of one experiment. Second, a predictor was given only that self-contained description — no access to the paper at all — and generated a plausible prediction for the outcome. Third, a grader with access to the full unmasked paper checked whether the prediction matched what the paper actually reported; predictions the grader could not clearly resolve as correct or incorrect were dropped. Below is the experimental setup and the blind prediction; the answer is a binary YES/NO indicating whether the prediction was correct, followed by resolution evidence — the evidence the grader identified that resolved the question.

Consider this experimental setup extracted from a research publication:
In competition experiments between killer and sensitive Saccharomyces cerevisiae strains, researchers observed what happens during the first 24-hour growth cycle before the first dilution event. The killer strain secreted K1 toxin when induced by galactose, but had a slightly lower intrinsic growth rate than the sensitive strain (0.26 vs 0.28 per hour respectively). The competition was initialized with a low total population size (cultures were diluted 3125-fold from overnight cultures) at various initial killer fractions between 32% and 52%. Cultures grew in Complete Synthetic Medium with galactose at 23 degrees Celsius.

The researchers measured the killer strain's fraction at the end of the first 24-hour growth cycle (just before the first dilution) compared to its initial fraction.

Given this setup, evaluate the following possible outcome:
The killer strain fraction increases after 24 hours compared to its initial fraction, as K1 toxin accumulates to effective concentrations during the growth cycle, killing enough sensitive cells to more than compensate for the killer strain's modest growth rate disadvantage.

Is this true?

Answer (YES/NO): NO